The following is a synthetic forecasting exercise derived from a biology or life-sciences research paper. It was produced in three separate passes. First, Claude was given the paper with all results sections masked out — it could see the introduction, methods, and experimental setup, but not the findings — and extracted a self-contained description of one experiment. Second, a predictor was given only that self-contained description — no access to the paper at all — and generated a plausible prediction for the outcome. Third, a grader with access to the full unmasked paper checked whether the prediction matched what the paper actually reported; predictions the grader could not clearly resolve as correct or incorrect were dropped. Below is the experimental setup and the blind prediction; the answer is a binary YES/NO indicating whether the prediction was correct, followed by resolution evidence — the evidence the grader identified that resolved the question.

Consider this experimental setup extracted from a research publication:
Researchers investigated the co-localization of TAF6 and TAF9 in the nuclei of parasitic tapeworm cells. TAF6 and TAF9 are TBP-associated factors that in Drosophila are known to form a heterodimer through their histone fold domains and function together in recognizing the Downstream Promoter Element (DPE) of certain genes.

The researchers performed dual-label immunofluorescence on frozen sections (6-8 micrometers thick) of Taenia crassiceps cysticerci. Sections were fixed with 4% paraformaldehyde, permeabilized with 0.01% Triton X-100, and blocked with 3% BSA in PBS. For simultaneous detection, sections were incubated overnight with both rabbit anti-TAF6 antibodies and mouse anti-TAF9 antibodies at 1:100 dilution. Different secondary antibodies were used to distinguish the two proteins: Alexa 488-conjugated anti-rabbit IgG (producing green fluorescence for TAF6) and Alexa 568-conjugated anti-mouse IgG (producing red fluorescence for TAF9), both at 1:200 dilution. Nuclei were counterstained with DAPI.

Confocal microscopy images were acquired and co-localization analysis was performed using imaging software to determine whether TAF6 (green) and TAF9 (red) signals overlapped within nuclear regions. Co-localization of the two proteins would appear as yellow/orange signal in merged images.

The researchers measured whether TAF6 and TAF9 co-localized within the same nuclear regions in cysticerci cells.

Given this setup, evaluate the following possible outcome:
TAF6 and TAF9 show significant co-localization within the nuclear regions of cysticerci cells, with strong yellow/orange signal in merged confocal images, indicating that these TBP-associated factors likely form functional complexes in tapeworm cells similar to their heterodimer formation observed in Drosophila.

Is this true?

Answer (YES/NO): NO